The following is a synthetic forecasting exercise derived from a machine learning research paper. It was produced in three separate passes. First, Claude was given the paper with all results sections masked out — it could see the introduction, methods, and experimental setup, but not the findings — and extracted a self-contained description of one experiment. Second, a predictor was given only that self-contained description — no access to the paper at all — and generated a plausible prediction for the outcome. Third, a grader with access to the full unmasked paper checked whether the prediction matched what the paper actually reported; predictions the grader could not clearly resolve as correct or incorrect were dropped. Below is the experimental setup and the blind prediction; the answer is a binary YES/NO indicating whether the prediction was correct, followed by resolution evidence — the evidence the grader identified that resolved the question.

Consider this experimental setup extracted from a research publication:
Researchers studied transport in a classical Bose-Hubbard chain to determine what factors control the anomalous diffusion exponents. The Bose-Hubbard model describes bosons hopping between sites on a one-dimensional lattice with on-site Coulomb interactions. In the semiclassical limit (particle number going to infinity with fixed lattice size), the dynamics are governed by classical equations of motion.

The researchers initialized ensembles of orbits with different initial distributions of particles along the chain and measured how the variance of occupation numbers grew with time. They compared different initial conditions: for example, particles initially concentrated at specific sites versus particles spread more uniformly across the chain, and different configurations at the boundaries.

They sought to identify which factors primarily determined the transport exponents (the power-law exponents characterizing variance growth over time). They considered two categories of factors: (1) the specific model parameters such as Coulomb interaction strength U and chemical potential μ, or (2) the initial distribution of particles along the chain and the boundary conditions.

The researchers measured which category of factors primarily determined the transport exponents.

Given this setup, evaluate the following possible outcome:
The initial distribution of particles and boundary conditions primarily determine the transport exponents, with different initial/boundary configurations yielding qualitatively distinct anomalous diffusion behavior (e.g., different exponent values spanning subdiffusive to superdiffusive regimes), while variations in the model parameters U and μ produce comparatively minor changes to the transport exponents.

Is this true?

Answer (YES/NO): NO